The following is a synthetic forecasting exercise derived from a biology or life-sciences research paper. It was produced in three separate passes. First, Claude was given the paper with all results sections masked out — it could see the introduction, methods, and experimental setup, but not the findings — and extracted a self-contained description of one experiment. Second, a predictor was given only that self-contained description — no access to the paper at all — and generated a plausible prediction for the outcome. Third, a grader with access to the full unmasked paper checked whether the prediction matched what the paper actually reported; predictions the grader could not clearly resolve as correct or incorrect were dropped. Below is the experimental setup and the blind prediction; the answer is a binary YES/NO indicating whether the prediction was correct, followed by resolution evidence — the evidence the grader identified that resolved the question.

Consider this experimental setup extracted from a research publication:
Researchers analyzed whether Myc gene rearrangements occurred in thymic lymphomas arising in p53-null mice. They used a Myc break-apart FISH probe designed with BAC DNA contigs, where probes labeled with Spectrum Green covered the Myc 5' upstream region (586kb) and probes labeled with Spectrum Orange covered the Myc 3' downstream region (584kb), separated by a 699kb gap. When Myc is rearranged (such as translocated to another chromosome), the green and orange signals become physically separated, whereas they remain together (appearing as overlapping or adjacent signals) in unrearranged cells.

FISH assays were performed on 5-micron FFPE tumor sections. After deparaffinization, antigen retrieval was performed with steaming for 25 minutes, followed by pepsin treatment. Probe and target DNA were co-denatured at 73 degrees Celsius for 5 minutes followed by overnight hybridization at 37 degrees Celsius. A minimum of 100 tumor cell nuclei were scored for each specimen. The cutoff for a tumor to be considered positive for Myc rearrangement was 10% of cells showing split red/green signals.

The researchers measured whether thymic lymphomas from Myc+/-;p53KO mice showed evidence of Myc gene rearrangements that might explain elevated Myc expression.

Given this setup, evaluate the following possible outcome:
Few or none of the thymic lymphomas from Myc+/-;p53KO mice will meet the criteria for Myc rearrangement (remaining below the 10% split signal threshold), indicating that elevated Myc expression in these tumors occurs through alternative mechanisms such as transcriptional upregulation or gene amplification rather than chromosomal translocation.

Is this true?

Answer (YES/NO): YES